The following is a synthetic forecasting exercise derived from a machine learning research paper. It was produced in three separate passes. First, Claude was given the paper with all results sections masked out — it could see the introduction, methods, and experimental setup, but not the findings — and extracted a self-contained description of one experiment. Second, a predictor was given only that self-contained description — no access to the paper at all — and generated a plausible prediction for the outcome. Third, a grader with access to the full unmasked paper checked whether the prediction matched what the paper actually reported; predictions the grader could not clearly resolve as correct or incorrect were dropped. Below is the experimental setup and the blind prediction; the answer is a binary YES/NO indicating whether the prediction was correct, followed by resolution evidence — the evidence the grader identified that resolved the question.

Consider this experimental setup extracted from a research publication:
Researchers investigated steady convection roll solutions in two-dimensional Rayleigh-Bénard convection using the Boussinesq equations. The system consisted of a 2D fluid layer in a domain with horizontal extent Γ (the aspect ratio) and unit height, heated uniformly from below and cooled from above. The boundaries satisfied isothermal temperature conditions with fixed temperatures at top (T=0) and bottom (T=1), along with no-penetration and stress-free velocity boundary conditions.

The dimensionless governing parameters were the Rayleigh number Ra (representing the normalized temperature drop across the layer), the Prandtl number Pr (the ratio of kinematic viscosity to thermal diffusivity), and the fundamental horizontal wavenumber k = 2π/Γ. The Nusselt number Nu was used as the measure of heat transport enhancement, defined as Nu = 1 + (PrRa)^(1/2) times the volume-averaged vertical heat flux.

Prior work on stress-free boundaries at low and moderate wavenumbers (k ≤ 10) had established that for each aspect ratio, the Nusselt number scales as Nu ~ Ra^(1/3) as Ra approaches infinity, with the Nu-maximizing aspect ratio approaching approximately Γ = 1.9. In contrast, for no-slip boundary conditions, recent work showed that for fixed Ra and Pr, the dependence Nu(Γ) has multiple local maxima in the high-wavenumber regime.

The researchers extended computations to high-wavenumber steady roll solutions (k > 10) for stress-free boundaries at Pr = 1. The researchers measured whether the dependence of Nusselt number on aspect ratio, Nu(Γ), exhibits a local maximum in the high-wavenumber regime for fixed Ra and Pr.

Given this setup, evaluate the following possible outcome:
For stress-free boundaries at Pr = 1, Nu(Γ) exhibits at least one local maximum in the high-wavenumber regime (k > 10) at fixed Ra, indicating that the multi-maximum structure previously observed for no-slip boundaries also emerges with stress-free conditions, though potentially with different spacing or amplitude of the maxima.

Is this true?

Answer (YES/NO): NO